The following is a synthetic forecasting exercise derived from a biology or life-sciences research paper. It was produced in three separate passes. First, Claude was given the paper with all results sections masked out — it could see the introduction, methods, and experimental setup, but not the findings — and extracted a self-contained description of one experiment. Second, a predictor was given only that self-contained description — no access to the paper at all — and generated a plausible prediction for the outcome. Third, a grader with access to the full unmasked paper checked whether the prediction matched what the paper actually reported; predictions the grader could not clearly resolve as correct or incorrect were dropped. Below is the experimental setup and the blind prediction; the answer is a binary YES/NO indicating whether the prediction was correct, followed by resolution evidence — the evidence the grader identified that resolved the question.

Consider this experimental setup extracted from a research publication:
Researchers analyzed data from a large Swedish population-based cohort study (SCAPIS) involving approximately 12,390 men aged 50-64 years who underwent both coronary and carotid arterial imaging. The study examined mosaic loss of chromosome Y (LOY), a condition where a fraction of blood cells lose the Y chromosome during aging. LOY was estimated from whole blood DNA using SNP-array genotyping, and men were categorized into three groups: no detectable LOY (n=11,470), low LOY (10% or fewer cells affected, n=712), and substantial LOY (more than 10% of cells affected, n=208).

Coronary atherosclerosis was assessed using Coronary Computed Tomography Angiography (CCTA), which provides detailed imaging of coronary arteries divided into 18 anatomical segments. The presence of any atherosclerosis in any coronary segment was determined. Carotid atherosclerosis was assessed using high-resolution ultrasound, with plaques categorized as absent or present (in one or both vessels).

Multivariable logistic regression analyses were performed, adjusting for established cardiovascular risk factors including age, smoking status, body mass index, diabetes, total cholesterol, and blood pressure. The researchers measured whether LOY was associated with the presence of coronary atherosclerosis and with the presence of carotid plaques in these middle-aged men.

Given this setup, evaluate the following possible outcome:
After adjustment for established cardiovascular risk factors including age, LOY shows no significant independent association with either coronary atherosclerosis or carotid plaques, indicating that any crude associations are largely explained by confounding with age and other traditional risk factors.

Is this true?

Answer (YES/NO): NO